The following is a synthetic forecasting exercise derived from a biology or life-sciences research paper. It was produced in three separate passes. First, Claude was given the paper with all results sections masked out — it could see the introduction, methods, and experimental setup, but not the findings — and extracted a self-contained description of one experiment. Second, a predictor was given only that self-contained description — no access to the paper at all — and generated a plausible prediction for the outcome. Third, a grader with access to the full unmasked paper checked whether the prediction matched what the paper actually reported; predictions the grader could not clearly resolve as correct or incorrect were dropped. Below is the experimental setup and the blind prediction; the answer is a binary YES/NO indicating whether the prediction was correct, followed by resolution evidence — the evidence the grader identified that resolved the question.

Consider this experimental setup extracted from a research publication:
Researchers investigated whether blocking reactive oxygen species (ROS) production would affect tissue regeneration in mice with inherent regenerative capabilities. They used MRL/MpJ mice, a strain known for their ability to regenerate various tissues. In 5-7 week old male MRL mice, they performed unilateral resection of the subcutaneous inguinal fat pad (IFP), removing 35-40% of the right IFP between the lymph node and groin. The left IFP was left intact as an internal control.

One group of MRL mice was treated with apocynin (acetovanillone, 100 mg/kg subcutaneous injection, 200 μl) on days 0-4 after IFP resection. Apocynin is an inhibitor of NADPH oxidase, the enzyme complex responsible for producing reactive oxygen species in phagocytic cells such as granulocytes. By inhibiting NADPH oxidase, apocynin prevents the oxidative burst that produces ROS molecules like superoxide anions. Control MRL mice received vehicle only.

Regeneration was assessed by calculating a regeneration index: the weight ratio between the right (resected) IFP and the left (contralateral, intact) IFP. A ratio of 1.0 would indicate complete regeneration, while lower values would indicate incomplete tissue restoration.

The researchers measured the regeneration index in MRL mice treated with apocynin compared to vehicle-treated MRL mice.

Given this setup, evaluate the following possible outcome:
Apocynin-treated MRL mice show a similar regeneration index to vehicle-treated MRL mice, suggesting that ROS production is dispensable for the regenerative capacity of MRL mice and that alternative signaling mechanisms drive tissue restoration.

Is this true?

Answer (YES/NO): NO